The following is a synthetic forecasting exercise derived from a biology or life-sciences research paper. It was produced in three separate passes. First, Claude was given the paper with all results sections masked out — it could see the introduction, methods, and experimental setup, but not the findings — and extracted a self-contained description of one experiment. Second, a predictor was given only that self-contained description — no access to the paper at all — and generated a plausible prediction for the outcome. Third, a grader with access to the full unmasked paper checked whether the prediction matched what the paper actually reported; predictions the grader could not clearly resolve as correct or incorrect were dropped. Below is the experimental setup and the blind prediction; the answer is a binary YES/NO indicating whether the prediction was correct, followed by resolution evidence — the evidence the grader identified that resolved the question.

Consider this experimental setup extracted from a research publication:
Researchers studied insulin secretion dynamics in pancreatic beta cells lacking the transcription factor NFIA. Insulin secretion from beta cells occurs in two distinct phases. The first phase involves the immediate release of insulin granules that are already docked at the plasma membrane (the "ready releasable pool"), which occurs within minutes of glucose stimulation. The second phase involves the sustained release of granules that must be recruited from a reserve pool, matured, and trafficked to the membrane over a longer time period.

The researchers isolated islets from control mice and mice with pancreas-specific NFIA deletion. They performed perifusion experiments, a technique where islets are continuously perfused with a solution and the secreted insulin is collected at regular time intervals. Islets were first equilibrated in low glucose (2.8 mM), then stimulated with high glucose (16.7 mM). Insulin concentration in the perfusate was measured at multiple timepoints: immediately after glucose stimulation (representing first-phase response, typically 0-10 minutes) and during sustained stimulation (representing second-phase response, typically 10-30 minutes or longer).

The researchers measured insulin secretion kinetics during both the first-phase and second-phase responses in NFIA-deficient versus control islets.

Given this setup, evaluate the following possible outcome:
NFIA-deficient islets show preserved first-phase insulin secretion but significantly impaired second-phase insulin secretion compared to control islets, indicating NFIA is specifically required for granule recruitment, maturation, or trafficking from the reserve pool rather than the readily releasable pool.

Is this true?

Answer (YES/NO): NO